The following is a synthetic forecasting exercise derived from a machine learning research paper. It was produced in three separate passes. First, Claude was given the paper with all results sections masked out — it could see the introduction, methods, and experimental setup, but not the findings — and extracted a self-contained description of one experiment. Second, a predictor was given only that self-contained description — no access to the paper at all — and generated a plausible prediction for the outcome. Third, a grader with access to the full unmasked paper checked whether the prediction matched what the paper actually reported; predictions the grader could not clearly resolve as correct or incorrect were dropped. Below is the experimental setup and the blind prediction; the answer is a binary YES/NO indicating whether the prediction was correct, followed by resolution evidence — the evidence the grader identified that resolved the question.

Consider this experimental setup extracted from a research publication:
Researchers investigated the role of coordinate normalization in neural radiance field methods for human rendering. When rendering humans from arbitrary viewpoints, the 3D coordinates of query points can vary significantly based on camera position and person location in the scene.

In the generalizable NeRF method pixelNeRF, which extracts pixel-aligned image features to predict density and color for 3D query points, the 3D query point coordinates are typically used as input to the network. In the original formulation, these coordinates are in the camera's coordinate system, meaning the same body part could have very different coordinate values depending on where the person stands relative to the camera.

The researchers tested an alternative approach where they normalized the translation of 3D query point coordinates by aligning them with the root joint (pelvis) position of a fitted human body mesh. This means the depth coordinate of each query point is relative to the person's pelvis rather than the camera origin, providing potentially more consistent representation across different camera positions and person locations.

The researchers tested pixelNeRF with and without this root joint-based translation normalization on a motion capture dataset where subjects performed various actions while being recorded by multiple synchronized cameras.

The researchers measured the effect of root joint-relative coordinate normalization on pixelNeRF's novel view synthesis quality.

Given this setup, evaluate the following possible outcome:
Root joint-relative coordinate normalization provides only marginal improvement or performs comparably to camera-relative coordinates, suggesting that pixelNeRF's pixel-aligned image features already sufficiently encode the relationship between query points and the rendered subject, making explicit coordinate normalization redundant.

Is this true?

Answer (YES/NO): NO